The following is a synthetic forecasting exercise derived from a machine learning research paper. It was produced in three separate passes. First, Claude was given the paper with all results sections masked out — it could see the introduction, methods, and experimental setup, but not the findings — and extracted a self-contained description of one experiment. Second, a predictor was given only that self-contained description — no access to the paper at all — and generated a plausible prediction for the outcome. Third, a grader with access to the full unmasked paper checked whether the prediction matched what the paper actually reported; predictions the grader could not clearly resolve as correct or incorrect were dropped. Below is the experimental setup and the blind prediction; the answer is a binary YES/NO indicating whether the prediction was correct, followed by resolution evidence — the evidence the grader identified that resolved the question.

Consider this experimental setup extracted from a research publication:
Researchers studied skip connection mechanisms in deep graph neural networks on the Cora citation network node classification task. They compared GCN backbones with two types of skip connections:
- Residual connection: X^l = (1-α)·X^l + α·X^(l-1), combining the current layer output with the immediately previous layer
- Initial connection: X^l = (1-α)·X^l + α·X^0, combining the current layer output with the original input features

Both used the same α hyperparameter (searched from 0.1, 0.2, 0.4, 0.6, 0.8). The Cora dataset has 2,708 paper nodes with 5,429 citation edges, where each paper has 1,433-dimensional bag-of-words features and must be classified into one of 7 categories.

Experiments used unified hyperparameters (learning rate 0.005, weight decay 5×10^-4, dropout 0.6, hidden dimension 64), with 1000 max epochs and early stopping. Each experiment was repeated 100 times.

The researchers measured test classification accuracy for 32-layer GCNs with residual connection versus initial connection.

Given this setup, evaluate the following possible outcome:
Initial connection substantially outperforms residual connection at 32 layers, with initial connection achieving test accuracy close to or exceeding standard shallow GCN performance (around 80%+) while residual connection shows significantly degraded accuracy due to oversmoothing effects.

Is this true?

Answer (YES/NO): YES